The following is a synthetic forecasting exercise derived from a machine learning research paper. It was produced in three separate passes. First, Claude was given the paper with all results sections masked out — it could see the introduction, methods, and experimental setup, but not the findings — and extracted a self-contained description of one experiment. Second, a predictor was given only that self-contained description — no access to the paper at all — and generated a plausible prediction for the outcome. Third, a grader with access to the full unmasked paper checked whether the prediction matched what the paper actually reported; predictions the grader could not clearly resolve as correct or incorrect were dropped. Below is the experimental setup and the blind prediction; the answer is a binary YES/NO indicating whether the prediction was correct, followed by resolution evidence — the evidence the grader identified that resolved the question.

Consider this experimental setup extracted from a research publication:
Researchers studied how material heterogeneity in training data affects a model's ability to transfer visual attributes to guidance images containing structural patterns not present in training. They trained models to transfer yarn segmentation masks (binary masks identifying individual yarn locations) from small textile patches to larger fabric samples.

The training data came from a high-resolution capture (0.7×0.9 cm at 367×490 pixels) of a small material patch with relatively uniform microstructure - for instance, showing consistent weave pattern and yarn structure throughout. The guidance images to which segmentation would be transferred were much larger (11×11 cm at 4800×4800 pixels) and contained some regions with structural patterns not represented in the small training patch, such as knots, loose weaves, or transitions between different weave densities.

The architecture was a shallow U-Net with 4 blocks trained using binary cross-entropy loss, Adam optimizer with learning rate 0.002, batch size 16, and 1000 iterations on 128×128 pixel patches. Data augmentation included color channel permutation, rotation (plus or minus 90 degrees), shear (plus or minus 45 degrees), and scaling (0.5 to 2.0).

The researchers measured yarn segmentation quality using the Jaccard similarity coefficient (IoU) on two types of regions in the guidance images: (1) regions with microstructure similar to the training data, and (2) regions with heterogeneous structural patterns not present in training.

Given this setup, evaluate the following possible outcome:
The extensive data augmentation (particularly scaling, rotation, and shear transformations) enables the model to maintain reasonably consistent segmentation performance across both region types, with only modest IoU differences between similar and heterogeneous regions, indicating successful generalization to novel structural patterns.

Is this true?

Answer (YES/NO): NO